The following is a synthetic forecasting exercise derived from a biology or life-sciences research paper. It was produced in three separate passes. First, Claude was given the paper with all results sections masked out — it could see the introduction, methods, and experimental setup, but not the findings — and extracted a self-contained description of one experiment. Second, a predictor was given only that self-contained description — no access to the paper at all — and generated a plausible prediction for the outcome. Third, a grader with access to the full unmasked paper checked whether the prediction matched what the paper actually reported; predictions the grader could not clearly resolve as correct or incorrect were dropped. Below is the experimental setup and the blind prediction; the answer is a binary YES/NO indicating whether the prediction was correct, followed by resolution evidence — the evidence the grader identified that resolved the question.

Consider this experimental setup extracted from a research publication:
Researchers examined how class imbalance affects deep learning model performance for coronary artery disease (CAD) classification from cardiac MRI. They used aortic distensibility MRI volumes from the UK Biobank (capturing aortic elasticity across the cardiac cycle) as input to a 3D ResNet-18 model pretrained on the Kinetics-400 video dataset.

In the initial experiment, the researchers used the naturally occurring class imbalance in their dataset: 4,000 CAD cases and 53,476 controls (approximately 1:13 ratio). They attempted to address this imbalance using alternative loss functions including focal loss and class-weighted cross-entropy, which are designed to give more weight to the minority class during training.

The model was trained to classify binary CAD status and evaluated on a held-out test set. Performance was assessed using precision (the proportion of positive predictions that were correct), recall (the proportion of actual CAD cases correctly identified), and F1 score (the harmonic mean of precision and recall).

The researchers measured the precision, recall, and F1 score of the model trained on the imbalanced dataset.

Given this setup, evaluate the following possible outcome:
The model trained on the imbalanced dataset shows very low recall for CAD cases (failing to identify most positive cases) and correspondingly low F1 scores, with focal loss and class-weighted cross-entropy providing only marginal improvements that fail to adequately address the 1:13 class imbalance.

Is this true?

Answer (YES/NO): NO